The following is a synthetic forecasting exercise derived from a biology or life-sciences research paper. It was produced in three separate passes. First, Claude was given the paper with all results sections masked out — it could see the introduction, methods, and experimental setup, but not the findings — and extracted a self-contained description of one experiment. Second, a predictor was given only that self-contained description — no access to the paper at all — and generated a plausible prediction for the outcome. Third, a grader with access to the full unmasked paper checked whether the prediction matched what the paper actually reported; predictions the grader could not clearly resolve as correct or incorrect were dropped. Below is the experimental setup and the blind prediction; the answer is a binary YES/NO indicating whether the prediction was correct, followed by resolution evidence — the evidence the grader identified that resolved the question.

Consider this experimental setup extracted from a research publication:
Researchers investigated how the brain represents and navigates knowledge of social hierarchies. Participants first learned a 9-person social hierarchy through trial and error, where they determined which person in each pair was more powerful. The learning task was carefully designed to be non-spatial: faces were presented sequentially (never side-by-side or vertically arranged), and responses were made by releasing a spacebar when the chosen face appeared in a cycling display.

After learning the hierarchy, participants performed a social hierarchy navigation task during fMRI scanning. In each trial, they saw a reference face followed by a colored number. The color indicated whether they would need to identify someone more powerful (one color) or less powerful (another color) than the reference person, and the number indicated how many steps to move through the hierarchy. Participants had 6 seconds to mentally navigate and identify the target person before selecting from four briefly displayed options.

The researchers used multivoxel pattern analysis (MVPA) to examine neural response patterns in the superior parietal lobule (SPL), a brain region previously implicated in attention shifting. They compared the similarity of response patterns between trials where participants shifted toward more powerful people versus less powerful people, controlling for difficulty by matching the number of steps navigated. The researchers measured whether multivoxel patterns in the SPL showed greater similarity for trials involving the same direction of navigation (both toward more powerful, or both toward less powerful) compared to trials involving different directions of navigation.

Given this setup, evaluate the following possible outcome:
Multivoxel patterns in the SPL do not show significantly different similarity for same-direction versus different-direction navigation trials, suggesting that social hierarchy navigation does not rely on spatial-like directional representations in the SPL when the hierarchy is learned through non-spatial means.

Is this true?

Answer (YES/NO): NO